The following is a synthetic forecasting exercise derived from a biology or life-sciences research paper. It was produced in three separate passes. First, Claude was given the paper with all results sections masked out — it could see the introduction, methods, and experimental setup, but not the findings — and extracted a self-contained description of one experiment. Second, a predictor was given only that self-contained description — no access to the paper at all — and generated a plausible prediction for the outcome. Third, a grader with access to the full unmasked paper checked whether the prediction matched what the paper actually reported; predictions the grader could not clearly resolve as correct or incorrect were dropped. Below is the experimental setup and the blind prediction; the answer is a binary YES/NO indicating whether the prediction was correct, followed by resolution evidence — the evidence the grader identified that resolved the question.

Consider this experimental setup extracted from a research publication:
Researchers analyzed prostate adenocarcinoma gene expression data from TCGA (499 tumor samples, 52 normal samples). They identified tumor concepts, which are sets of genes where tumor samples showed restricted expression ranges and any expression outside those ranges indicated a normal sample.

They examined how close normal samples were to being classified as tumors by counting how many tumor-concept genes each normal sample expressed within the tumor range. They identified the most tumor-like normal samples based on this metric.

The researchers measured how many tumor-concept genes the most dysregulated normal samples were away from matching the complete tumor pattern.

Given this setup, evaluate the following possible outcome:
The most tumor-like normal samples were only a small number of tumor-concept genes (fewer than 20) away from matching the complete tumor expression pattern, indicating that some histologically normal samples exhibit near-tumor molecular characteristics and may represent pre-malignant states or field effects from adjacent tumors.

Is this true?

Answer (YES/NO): YES